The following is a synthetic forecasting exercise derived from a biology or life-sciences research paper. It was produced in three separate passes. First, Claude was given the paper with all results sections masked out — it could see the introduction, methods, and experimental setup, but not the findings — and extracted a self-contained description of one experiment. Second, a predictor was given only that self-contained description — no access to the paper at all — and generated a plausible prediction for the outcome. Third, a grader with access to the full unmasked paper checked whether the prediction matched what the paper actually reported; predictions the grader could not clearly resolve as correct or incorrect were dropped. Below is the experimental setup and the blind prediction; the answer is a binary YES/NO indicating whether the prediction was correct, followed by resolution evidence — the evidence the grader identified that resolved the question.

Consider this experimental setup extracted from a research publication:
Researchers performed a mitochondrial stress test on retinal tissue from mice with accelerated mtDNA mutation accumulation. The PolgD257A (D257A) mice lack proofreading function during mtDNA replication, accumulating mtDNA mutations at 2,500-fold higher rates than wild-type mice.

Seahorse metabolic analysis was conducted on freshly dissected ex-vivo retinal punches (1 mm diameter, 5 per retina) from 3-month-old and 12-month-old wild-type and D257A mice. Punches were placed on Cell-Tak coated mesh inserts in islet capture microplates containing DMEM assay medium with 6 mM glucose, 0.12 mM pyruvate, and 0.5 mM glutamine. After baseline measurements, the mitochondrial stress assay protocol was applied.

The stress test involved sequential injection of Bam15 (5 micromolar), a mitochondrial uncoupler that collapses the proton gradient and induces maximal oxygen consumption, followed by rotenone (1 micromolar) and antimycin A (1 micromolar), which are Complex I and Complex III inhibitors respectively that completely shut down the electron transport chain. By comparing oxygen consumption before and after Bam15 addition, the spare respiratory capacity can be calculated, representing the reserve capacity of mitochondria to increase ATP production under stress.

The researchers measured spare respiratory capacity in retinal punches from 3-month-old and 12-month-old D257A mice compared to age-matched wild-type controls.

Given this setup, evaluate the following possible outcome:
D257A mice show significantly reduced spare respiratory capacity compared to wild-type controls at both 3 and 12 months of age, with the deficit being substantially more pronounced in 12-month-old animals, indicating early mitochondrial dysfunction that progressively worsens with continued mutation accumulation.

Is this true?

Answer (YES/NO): NO